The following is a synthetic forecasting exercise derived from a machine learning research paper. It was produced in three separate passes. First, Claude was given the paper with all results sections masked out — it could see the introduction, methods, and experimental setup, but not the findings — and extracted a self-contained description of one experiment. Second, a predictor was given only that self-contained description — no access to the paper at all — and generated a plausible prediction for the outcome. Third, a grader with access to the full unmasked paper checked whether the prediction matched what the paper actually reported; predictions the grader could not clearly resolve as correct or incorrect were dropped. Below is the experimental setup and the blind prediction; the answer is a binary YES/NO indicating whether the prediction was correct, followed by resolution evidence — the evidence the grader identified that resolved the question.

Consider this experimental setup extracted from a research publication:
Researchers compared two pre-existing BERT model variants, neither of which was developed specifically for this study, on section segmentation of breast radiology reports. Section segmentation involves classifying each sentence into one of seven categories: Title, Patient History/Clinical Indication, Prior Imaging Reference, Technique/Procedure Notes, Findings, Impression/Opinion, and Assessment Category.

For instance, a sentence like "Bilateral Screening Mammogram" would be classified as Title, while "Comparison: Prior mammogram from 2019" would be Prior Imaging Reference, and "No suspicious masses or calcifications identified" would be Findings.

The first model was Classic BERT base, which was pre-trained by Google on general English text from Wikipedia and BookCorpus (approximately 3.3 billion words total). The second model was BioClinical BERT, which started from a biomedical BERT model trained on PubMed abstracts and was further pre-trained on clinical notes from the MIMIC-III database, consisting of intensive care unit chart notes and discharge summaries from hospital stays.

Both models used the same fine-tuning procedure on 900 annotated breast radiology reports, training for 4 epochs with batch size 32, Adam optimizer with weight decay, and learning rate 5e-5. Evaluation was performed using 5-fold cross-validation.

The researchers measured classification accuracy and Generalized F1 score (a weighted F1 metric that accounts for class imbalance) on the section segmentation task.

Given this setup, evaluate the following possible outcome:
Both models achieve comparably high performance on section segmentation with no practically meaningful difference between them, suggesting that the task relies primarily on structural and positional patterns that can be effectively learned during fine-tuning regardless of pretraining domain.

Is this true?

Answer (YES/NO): NO